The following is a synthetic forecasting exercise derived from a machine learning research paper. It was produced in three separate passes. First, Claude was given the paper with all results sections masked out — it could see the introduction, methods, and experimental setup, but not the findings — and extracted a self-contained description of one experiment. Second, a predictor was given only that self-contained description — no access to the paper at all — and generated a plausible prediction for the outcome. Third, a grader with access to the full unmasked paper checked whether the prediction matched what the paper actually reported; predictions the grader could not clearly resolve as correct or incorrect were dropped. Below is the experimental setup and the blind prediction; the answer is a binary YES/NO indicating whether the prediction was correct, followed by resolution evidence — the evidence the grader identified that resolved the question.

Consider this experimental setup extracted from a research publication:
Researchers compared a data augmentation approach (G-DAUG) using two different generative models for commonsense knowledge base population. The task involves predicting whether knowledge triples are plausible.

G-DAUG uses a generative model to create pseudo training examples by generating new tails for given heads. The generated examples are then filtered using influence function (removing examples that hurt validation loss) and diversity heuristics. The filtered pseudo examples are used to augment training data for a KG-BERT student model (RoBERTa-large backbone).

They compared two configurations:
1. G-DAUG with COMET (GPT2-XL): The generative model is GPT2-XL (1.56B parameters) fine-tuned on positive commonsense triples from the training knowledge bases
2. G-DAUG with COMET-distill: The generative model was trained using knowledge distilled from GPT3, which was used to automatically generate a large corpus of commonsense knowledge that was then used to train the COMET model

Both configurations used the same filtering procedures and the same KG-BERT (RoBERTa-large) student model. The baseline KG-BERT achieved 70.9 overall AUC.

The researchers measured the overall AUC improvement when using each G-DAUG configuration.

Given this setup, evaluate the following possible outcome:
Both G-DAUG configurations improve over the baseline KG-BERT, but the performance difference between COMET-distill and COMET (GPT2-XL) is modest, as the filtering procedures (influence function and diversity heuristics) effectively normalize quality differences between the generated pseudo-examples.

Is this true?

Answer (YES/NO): NO